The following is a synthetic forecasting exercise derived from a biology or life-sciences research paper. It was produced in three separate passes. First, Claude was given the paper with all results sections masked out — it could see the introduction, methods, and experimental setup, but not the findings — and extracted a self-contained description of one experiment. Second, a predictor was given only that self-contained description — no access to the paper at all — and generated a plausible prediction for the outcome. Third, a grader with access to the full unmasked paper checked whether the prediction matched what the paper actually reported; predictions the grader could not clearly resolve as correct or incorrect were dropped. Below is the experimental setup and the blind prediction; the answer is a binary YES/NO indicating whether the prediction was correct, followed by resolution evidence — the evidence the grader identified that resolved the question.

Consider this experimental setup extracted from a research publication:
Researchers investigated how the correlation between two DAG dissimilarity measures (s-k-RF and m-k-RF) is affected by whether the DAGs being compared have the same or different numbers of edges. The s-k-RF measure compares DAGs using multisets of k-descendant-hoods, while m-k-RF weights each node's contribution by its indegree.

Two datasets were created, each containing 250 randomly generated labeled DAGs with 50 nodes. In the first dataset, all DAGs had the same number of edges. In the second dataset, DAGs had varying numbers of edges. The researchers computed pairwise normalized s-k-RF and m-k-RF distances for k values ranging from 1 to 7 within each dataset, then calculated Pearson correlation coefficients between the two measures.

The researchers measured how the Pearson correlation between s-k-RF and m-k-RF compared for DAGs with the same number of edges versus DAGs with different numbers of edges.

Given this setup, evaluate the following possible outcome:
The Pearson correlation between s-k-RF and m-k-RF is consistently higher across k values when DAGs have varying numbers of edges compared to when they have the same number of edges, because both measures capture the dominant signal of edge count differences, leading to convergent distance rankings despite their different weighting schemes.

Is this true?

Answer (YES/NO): NO